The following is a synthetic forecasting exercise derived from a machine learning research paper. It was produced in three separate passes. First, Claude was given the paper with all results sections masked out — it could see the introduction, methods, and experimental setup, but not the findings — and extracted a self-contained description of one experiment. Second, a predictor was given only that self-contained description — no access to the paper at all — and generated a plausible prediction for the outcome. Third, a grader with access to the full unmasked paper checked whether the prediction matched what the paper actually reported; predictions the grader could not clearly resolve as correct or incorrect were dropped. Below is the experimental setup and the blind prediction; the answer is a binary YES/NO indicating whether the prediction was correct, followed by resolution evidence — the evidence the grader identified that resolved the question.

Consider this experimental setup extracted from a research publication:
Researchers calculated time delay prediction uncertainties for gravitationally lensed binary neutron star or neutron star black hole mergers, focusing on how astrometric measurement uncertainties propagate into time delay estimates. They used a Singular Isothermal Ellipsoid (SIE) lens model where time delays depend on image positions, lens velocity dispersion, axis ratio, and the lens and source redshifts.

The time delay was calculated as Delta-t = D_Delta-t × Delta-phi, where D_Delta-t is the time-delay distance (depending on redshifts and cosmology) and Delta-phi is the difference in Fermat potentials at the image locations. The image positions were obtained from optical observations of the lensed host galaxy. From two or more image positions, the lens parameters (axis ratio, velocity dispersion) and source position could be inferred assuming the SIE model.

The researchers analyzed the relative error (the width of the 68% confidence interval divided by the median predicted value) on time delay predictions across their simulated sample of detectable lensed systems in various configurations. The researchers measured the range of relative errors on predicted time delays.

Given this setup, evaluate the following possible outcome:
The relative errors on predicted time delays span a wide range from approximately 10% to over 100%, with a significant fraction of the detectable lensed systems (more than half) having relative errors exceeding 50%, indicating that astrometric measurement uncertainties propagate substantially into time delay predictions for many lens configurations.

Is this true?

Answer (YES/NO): NO